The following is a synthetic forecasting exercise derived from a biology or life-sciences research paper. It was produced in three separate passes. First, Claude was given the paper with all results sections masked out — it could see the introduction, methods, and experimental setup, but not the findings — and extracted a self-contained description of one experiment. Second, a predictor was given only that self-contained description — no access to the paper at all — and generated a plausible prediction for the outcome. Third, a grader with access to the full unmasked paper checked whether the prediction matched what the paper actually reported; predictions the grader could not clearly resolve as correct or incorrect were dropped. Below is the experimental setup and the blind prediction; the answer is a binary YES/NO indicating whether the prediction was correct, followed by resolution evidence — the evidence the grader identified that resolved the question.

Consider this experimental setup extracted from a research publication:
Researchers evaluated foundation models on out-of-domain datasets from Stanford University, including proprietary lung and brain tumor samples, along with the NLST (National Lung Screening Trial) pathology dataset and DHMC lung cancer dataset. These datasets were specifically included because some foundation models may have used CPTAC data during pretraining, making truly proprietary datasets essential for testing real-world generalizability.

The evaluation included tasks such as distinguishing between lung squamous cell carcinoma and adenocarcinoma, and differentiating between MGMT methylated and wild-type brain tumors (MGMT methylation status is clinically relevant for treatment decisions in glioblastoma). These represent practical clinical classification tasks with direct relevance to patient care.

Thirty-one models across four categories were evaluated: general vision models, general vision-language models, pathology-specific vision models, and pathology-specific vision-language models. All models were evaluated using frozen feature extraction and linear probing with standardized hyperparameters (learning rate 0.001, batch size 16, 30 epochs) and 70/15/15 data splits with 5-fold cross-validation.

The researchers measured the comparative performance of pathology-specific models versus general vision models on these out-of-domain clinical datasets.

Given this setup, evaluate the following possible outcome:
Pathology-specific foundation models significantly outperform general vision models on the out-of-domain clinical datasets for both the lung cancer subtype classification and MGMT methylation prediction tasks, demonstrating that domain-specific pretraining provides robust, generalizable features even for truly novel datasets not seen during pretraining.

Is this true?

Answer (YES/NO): NO